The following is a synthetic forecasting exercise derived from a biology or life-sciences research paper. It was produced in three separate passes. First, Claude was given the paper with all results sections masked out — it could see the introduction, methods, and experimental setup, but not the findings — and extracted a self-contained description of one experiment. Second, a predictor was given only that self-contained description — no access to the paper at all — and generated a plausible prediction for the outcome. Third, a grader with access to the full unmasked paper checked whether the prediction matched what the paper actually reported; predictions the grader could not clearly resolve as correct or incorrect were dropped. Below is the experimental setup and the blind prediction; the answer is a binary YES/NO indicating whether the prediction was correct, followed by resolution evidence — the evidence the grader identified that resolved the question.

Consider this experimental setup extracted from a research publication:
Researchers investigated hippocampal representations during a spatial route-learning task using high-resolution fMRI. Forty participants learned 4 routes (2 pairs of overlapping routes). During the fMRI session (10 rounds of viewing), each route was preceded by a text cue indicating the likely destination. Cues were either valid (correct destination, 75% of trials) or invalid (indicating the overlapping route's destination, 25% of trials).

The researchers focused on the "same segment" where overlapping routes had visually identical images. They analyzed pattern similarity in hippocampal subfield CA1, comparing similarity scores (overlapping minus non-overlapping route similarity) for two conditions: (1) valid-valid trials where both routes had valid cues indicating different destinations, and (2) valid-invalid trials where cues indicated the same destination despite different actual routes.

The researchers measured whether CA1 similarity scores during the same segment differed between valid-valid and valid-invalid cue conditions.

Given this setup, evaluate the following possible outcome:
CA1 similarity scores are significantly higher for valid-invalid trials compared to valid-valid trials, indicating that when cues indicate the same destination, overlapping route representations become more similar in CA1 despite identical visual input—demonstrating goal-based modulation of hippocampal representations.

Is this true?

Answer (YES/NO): NO